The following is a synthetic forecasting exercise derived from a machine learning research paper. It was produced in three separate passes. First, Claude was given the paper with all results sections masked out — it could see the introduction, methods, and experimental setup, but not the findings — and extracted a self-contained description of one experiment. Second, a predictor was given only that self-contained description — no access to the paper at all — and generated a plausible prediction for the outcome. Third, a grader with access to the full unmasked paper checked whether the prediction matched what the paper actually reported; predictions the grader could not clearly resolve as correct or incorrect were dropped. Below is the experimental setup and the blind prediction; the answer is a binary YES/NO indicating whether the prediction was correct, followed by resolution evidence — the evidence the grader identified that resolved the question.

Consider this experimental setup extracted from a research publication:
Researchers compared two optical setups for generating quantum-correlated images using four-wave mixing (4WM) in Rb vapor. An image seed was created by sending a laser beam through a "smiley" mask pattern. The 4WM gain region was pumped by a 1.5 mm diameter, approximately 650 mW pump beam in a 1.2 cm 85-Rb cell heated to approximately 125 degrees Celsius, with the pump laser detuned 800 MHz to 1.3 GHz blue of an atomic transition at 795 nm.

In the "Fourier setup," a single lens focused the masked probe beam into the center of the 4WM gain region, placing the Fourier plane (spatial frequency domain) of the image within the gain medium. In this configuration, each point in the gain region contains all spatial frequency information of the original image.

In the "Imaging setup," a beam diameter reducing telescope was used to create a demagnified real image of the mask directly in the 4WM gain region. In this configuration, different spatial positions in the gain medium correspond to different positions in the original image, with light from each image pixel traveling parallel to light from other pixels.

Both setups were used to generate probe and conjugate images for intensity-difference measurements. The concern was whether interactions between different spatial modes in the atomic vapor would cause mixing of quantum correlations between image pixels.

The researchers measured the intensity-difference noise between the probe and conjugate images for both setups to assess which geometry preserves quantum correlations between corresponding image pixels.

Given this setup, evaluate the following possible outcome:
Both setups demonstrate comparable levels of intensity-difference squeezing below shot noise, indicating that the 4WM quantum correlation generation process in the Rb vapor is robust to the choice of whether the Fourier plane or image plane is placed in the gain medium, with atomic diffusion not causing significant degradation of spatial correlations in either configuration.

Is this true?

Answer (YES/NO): NO